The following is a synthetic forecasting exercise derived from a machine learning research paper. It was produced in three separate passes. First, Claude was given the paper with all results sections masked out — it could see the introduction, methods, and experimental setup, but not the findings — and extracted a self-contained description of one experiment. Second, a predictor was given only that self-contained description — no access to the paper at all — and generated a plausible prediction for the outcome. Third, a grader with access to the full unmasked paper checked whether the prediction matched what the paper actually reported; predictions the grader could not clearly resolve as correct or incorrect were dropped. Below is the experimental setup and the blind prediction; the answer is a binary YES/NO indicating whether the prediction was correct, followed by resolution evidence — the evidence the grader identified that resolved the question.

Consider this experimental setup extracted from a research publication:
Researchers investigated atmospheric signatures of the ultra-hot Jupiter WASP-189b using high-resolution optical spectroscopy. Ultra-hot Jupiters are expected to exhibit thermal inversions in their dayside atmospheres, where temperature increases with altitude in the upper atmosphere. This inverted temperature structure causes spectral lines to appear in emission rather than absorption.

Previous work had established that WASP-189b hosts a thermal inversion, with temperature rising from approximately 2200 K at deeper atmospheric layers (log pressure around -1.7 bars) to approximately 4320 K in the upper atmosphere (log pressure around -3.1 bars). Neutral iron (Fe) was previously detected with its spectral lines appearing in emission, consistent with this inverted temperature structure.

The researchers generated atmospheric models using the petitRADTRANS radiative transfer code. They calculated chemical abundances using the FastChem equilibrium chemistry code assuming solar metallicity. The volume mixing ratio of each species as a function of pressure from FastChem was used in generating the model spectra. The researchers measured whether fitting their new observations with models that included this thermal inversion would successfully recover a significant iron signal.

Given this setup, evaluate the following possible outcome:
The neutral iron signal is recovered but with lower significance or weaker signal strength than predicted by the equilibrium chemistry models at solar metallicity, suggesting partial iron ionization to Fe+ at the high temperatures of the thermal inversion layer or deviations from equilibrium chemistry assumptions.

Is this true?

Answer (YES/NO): NO